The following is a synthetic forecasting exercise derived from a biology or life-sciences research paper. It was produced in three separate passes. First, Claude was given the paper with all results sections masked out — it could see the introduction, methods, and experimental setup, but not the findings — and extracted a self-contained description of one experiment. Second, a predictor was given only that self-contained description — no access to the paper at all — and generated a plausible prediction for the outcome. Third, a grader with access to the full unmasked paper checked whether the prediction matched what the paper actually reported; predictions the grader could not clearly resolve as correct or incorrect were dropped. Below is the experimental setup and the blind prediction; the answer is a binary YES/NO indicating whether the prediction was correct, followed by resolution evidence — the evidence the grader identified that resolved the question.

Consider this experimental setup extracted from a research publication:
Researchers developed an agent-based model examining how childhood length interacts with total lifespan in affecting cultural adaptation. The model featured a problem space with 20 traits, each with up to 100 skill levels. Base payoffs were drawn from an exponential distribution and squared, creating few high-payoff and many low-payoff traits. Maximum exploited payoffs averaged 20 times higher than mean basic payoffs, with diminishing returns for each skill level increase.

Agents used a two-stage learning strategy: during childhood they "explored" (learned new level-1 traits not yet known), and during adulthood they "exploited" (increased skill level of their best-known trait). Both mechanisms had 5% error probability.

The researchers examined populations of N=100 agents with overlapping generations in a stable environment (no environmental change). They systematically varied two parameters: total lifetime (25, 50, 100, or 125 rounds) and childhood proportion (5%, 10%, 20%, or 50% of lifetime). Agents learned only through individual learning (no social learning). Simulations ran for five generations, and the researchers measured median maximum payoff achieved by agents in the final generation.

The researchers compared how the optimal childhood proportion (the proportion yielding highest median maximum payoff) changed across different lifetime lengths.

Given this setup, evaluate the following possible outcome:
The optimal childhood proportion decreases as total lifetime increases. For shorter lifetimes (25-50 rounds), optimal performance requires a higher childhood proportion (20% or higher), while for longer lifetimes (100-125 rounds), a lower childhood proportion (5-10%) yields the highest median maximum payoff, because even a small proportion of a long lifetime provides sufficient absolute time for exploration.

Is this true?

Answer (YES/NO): NO